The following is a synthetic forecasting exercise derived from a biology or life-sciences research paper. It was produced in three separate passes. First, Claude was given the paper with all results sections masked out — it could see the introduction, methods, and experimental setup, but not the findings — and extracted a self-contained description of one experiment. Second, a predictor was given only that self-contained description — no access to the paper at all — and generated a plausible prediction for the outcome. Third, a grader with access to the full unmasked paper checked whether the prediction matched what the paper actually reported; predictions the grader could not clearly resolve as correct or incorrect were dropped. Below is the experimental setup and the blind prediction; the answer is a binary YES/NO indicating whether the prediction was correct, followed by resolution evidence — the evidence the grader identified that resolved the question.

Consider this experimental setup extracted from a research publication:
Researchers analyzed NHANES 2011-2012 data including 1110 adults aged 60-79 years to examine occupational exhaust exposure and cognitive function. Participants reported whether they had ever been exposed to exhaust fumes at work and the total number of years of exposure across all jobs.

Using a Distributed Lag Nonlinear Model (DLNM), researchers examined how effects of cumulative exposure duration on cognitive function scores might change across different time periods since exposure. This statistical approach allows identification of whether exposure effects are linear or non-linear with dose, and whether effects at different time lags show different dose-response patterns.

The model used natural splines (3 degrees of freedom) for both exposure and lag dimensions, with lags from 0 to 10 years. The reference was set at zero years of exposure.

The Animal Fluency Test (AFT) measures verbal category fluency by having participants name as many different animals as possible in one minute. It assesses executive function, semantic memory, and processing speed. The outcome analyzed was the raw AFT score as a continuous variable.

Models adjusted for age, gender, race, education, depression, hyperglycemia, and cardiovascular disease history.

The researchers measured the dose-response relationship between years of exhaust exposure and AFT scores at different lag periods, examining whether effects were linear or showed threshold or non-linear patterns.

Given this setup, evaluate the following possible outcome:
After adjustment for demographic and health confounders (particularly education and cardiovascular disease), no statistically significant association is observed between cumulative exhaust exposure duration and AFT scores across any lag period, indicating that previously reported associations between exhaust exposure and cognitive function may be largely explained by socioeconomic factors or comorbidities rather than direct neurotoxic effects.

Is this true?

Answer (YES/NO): NO